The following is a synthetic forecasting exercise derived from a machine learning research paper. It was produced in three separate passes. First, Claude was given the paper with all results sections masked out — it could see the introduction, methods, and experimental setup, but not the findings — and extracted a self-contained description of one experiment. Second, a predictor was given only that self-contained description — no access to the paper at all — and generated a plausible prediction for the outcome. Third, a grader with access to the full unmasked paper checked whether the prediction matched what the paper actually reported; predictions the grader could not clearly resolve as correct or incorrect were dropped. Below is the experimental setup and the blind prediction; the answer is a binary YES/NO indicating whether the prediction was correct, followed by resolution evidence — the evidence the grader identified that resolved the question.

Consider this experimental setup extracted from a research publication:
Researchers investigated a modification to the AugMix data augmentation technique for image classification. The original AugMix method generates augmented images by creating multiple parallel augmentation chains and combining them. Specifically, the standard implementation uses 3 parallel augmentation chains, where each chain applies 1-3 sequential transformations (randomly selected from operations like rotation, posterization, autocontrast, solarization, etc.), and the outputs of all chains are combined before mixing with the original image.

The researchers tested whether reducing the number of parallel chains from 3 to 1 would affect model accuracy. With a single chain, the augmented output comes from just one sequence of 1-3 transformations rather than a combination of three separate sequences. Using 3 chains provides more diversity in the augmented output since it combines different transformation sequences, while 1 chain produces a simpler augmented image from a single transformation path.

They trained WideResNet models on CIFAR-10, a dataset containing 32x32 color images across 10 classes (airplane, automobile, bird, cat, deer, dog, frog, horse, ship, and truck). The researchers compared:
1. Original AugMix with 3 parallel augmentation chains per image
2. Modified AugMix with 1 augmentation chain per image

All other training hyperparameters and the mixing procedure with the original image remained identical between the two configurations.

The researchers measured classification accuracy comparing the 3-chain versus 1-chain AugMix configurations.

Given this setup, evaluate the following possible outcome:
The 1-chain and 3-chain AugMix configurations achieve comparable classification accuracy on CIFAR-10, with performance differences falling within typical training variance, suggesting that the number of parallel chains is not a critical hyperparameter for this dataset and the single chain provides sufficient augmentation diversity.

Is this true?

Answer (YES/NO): NO